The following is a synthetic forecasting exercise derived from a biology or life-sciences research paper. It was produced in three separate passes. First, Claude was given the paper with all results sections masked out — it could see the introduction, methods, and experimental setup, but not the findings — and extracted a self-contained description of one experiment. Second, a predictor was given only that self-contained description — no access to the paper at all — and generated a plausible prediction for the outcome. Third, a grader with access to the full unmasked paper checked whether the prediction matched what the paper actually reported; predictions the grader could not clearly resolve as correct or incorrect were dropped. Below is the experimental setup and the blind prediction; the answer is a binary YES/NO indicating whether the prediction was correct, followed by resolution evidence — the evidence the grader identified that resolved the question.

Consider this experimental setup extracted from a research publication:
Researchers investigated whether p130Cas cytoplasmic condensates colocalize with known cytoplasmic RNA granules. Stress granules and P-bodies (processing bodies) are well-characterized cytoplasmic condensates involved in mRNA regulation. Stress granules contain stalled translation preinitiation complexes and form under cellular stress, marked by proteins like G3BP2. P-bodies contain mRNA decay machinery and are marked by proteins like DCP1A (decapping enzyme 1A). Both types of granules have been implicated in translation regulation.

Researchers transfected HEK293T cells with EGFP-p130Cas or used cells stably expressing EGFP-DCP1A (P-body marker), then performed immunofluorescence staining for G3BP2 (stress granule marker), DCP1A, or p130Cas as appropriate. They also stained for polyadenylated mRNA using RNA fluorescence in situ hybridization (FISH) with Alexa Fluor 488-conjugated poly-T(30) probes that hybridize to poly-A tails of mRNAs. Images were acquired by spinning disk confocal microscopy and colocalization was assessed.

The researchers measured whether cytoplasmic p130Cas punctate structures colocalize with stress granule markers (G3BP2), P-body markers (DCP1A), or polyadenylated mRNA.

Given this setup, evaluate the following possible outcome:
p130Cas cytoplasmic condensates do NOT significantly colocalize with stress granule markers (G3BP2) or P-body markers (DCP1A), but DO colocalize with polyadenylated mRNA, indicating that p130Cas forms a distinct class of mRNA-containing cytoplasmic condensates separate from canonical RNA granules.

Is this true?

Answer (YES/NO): YES